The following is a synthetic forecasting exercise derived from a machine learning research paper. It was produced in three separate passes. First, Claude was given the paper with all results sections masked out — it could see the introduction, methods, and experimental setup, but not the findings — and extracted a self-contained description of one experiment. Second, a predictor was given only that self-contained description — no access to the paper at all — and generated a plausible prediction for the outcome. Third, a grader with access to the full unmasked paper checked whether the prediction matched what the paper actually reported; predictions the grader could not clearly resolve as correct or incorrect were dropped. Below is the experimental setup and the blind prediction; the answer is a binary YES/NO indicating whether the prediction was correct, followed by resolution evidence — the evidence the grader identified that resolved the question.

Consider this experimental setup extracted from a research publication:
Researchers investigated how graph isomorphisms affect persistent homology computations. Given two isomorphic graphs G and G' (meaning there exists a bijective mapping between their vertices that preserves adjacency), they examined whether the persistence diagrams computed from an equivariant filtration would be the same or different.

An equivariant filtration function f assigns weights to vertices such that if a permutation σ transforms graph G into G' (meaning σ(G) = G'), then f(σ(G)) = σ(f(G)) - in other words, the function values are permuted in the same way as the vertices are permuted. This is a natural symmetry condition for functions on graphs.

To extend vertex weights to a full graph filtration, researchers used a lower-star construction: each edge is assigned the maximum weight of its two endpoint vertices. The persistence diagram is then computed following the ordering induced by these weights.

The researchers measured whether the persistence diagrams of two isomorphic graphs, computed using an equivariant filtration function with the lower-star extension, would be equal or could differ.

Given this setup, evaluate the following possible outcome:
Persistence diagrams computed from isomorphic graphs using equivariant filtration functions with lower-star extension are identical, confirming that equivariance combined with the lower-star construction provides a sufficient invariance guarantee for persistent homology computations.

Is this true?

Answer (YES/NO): YES